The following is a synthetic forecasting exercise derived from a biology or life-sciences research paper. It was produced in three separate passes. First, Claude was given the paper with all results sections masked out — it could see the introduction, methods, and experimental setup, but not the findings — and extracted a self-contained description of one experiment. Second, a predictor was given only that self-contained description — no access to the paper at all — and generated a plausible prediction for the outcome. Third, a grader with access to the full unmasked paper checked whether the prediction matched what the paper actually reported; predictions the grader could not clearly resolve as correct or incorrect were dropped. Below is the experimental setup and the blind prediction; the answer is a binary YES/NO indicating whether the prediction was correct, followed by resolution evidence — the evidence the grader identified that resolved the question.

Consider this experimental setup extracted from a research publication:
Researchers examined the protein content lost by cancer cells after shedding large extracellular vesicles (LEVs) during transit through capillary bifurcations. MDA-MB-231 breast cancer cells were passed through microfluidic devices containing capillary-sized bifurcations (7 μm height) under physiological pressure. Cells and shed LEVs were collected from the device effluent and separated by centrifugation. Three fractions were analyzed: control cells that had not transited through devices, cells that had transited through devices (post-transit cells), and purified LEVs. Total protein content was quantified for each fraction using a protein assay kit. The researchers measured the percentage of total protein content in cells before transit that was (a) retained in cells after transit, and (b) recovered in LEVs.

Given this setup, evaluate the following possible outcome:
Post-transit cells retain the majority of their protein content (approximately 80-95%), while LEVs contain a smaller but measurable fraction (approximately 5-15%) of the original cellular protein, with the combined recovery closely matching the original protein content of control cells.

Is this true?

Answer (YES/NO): NO